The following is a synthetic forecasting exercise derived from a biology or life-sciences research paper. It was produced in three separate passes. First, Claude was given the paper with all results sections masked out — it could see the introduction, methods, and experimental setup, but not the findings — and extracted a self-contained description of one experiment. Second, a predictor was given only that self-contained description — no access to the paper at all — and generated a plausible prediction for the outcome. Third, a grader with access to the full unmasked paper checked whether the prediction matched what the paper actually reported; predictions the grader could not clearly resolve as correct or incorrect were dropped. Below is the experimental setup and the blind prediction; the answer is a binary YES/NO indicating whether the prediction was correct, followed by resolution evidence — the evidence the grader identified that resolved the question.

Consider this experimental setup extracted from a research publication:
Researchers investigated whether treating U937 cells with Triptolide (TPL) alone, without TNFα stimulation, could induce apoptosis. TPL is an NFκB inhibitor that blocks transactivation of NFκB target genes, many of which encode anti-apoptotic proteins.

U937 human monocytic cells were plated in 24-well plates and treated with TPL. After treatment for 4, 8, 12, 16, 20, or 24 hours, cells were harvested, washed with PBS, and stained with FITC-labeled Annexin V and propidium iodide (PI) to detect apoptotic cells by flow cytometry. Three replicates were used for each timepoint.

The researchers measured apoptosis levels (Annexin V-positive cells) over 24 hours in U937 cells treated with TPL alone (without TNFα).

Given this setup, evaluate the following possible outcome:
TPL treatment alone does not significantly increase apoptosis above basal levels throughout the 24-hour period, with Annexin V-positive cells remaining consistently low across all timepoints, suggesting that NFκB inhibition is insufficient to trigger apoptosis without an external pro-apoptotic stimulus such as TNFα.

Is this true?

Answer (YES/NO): NO